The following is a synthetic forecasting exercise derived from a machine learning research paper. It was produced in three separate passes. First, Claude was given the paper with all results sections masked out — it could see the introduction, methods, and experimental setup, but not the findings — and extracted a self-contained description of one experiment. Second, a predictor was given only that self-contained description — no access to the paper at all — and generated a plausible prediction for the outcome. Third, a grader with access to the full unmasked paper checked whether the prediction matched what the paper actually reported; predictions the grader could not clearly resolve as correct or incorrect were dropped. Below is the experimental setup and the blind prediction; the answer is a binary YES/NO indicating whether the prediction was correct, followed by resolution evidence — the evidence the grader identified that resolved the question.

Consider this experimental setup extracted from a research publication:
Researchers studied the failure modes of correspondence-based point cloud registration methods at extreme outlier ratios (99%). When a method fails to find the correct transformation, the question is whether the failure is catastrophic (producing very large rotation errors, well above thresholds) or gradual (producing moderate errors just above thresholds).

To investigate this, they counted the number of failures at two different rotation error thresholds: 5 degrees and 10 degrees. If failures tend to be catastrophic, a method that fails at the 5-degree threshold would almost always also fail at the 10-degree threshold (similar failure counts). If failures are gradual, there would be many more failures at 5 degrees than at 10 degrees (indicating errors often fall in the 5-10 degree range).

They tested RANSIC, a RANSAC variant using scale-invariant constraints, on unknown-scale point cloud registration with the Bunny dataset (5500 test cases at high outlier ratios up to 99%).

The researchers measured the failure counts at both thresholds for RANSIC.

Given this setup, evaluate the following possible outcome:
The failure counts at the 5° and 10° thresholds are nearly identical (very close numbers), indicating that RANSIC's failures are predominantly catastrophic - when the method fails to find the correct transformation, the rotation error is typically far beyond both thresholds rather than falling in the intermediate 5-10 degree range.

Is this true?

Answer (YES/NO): YES